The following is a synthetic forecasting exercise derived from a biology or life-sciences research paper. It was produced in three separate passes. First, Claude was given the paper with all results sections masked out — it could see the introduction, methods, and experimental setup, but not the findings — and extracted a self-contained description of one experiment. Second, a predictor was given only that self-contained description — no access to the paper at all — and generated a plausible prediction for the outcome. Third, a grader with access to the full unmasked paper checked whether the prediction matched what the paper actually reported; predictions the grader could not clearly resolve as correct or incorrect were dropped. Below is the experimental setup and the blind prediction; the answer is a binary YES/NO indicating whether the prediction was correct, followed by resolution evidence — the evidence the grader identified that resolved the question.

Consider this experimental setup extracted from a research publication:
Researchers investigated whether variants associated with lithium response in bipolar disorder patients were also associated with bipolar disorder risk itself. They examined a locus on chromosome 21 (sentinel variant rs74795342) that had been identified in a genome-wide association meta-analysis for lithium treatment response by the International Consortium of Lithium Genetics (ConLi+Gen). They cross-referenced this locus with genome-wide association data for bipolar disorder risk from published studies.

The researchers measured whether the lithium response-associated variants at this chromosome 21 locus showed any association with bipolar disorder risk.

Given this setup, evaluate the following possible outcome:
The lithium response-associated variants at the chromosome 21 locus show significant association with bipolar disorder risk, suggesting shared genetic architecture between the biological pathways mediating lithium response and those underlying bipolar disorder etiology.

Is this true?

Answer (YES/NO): NO